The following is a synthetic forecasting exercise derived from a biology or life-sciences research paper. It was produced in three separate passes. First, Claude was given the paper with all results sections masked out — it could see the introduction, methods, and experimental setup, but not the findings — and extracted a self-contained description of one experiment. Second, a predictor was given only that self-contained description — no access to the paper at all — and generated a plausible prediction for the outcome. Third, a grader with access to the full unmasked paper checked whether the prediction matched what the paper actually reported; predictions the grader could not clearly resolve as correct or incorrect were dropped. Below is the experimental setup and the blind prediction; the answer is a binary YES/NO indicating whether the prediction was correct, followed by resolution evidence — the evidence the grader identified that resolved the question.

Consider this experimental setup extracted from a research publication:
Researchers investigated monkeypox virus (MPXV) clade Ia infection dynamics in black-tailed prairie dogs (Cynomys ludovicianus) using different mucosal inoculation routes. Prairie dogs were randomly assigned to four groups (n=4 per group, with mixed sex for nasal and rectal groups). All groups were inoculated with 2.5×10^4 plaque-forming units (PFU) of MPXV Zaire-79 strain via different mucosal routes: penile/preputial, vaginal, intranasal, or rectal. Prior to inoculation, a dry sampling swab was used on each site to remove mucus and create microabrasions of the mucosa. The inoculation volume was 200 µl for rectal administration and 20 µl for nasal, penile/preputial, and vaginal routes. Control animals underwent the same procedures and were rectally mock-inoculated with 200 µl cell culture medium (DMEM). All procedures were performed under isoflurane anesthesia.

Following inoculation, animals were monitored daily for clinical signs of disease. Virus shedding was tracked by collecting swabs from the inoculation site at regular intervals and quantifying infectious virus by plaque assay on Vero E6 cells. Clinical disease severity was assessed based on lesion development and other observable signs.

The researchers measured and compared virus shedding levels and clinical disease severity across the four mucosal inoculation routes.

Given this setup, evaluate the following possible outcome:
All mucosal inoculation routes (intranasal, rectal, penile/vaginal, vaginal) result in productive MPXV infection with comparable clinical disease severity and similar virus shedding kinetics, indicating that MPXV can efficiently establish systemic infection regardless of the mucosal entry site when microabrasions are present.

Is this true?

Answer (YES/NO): NO